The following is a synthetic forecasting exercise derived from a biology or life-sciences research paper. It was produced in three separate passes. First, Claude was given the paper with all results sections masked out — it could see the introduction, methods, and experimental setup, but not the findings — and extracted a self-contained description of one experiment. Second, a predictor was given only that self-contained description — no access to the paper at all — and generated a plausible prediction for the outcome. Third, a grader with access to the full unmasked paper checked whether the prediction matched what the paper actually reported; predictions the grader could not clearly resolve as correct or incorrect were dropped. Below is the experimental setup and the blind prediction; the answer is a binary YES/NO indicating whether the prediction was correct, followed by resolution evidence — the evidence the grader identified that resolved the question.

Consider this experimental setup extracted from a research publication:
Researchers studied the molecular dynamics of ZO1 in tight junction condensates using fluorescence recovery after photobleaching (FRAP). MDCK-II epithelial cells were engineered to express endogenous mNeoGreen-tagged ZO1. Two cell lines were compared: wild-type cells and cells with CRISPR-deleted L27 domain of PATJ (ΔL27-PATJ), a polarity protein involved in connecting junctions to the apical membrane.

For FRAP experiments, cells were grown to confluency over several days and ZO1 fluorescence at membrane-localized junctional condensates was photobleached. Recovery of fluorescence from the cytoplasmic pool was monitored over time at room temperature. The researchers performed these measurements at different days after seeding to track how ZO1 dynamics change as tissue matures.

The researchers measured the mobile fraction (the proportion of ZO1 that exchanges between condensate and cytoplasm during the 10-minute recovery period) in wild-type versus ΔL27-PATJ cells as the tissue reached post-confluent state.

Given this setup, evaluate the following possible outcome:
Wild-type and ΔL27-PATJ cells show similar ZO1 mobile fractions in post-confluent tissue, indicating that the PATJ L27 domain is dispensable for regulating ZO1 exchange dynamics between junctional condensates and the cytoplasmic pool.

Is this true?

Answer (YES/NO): NO